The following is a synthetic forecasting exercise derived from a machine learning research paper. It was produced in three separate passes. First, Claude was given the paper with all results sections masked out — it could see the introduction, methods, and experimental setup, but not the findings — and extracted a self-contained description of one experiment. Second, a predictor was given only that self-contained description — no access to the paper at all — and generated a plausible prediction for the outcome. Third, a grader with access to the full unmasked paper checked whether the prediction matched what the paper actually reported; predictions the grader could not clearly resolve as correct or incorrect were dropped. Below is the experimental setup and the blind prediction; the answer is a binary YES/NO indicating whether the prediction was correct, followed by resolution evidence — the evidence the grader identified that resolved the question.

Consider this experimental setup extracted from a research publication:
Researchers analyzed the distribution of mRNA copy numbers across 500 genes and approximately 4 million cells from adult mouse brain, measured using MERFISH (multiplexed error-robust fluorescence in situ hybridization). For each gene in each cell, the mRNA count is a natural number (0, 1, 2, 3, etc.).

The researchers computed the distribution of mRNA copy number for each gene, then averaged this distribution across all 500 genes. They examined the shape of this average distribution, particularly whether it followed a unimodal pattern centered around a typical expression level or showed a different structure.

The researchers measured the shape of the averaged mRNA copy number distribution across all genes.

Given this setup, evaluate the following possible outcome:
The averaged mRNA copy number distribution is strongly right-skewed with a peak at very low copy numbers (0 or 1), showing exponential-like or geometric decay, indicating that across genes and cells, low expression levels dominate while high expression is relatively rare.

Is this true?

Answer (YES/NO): NO